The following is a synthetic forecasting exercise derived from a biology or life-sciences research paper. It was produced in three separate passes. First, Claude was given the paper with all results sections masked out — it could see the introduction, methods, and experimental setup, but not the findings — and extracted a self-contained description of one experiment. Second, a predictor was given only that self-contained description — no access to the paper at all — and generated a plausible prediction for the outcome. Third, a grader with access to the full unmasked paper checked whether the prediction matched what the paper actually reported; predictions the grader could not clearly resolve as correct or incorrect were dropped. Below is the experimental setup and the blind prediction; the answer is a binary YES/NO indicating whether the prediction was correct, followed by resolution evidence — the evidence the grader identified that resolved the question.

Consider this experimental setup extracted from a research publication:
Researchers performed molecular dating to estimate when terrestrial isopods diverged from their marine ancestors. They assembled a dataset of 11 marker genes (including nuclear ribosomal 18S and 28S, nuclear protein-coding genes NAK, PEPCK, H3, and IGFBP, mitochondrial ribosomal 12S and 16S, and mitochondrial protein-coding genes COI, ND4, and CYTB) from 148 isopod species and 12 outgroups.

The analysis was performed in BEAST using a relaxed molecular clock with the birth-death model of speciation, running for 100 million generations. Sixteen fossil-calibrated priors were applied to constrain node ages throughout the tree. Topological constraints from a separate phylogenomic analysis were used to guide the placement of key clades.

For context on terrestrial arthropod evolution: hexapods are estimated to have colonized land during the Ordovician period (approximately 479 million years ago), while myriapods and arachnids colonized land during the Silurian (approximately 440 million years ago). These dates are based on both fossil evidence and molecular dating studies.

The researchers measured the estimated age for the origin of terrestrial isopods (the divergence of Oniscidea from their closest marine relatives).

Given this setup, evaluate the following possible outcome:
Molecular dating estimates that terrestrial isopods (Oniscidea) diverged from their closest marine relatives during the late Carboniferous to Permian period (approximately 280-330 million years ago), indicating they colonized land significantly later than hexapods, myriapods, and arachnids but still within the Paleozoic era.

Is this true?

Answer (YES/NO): YES